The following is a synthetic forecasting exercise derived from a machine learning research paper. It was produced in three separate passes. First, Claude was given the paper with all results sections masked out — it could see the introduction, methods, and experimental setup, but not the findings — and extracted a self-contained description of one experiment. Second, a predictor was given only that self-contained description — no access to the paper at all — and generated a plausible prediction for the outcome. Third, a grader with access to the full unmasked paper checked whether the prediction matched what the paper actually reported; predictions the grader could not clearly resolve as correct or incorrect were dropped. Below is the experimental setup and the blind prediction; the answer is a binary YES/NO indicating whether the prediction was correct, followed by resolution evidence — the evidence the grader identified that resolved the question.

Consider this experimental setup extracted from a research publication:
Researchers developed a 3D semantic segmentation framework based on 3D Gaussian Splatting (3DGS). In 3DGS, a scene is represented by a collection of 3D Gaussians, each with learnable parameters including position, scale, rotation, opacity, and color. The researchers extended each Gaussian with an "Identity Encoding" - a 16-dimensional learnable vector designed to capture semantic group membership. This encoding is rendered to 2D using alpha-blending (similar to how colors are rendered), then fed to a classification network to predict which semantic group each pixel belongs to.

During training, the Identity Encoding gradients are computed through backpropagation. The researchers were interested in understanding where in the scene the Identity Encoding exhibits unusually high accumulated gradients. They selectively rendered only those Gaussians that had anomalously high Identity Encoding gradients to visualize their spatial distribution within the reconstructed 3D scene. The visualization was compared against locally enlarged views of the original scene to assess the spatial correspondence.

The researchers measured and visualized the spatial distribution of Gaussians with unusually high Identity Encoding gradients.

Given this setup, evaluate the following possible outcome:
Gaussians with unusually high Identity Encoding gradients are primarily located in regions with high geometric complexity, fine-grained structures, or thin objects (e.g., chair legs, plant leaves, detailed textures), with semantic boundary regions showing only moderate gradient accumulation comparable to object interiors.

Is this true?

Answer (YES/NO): NO